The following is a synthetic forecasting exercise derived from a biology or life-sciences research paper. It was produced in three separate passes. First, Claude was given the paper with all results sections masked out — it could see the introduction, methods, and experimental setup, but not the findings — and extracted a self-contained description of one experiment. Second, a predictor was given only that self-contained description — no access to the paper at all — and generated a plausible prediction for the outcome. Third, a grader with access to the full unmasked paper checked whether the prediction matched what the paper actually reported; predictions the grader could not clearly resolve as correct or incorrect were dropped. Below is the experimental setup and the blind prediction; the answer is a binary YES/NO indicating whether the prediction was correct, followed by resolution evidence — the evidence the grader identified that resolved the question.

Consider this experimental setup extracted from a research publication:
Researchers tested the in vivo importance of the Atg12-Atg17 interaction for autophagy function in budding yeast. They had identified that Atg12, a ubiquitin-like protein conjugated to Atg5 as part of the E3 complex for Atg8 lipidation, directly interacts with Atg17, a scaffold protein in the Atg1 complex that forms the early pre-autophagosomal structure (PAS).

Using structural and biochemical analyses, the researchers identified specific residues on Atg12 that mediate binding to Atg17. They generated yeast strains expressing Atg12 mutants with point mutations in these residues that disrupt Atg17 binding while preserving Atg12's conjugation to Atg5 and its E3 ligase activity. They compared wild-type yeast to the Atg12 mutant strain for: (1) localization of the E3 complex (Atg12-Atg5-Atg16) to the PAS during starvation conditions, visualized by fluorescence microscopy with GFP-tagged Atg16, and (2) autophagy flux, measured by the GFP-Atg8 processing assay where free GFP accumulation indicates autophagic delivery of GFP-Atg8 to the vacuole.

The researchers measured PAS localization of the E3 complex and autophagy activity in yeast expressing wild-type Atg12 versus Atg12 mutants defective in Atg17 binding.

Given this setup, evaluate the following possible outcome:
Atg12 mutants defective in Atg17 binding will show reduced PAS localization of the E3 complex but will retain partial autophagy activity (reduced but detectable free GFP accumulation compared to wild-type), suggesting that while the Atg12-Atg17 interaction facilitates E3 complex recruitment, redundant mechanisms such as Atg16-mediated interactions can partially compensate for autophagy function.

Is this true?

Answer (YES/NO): NO